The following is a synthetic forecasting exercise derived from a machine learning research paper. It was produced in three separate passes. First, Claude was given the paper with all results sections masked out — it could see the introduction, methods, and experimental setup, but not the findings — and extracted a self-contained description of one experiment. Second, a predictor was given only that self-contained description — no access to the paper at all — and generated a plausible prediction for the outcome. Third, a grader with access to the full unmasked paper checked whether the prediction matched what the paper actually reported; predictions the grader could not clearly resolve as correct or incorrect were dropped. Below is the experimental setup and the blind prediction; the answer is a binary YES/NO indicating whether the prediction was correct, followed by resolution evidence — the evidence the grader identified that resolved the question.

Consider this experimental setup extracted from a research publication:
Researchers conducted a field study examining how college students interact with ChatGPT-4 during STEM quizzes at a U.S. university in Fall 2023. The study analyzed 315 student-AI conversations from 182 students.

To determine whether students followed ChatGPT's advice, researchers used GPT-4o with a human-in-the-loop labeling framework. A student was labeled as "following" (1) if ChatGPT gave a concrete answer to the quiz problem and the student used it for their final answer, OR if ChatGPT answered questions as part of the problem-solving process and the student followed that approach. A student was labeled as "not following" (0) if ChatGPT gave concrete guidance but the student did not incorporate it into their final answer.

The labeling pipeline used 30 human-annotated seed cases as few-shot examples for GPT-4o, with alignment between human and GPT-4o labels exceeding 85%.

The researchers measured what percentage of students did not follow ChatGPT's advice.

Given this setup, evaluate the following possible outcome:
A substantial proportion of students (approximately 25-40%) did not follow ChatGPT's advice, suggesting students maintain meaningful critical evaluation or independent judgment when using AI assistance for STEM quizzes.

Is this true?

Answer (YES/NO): NO